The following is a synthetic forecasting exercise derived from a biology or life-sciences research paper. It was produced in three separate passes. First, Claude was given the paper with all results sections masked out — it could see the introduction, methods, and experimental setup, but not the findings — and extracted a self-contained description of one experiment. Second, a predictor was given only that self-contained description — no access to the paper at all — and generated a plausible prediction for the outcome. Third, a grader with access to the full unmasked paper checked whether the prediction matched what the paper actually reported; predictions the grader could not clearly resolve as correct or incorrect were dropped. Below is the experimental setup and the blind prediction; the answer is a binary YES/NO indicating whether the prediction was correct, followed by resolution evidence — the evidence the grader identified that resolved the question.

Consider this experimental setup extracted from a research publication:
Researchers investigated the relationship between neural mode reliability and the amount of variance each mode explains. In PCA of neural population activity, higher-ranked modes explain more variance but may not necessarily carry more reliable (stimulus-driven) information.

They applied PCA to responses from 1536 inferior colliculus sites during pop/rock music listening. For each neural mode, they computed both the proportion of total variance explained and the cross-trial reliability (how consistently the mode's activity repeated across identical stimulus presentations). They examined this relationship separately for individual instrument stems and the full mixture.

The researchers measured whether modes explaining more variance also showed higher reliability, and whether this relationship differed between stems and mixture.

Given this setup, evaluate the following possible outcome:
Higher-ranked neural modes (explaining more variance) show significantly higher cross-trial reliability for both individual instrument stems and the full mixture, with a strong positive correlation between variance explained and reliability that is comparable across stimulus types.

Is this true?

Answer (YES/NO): YES